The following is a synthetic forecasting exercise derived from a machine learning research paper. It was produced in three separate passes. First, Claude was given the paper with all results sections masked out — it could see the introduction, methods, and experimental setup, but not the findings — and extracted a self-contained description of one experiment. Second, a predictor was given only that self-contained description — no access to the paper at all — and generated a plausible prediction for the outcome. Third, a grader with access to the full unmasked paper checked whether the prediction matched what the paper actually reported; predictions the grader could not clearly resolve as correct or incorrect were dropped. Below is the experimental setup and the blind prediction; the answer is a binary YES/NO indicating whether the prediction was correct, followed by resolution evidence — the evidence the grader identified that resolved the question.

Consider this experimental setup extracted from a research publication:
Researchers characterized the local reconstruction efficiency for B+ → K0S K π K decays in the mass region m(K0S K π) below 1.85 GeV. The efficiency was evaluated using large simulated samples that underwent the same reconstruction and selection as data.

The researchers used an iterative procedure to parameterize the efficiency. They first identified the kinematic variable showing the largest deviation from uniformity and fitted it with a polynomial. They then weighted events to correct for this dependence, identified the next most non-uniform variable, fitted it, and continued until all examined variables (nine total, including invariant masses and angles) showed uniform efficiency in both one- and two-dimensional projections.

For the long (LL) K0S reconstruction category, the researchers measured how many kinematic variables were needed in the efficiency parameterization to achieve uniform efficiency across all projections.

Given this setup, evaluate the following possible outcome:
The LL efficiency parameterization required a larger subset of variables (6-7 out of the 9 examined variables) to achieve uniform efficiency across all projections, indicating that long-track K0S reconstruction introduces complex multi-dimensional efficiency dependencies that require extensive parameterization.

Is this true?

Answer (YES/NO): NO